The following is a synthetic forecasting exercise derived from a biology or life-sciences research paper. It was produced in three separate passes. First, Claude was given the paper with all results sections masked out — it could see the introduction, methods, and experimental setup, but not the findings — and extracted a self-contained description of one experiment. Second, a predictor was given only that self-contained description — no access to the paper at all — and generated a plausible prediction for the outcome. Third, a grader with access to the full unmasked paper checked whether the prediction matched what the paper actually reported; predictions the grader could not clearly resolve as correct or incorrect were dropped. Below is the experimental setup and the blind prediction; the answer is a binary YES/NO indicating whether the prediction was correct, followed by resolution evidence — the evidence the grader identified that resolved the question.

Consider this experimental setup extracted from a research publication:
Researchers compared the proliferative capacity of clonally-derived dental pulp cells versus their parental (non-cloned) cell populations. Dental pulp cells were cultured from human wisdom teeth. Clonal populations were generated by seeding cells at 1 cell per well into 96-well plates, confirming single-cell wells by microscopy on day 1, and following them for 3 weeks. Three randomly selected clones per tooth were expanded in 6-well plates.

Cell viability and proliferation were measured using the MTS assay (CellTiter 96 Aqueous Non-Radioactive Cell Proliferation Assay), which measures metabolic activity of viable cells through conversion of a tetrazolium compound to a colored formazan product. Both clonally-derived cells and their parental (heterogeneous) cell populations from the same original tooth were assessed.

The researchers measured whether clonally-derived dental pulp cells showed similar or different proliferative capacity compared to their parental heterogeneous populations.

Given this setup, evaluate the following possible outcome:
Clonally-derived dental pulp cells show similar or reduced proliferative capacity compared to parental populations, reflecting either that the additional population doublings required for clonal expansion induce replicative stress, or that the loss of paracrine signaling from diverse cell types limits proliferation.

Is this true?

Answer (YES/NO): NO